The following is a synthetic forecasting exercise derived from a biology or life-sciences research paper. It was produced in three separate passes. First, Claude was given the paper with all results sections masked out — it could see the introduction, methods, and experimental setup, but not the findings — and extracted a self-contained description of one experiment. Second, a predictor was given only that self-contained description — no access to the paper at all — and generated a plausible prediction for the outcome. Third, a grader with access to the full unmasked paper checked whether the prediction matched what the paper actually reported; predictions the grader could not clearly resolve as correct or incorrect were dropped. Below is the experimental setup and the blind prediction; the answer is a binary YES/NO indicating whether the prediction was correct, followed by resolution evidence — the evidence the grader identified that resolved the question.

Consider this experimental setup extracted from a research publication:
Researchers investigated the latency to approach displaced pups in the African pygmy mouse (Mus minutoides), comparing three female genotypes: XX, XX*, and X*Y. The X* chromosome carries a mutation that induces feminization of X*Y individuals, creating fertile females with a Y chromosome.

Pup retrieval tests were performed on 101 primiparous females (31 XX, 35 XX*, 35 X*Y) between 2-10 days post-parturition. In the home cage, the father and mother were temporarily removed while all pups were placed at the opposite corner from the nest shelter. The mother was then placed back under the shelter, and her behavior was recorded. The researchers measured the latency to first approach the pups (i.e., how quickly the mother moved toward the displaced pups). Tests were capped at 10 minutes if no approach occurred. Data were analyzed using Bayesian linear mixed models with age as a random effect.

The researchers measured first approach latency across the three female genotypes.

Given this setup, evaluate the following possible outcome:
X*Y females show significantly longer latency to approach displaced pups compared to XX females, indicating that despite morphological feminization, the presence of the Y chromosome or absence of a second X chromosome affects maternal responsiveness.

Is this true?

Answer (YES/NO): NO